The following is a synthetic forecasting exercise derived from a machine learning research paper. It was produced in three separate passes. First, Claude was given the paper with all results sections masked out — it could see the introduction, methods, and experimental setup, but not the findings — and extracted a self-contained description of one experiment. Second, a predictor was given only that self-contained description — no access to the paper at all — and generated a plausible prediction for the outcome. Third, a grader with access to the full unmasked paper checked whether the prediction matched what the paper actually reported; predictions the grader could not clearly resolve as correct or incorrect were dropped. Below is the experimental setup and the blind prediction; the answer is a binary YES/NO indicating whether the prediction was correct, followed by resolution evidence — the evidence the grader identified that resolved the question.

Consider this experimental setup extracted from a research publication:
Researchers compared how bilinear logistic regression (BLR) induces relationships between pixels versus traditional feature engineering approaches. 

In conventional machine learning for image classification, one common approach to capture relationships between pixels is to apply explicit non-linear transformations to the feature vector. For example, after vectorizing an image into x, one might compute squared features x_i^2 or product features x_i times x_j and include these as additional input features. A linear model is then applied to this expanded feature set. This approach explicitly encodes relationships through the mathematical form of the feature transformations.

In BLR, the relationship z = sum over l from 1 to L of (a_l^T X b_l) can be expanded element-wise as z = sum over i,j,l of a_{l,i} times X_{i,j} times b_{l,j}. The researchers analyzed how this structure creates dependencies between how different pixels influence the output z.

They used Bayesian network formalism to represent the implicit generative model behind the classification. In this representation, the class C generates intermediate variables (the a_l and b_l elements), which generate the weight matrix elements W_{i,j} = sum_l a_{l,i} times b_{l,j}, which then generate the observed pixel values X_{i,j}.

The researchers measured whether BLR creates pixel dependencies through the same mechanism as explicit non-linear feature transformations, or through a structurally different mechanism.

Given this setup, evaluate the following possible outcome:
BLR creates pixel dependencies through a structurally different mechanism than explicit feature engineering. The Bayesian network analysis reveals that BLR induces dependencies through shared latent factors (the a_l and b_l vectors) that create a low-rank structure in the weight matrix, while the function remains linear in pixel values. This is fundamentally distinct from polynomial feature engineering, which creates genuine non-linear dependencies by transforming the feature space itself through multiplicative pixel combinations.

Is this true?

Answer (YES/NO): YES